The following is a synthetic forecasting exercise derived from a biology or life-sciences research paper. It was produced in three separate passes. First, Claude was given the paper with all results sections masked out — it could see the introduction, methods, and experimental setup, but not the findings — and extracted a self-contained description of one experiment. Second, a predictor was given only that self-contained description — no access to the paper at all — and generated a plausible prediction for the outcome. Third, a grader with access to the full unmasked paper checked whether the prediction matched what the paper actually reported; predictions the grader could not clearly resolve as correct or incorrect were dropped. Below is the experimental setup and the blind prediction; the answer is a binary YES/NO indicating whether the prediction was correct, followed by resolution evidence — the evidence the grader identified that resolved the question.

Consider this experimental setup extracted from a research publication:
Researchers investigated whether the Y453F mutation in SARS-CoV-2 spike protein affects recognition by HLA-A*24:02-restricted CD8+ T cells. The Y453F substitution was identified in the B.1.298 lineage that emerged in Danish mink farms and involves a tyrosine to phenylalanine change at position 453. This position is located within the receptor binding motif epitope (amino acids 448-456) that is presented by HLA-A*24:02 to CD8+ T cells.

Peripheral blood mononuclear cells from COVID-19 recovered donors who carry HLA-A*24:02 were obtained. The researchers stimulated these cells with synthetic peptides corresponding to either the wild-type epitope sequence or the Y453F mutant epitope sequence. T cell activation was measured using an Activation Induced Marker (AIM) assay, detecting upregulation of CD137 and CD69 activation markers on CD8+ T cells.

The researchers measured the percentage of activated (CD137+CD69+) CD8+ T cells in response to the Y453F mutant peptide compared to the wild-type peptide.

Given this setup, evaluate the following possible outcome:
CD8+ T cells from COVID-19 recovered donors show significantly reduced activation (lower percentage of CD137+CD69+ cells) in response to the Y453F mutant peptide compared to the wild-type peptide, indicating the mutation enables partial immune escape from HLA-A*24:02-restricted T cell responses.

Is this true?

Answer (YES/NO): YES